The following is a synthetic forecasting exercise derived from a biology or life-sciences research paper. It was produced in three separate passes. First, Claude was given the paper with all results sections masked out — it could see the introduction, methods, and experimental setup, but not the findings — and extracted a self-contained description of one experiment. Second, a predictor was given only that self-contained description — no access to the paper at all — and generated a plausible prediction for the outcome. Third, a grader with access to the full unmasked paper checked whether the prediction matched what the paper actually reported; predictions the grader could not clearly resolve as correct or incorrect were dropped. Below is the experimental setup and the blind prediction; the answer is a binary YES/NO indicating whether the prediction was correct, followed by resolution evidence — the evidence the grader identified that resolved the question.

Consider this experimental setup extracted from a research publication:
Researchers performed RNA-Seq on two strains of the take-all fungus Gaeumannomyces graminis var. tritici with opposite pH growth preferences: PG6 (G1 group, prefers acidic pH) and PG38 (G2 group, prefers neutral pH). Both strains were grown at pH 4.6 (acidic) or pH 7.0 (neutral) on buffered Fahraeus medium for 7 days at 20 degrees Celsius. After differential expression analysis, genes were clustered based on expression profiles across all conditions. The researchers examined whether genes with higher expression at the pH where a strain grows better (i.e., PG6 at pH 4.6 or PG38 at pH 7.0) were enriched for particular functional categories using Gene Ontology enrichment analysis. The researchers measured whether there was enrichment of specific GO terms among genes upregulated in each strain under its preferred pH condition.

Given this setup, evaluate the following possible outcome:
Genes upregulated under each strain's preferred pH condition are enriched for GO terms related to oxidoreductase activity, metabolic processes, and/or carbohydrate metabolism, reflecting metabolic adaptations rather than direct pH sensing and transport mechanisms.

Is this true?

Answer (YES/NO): NO